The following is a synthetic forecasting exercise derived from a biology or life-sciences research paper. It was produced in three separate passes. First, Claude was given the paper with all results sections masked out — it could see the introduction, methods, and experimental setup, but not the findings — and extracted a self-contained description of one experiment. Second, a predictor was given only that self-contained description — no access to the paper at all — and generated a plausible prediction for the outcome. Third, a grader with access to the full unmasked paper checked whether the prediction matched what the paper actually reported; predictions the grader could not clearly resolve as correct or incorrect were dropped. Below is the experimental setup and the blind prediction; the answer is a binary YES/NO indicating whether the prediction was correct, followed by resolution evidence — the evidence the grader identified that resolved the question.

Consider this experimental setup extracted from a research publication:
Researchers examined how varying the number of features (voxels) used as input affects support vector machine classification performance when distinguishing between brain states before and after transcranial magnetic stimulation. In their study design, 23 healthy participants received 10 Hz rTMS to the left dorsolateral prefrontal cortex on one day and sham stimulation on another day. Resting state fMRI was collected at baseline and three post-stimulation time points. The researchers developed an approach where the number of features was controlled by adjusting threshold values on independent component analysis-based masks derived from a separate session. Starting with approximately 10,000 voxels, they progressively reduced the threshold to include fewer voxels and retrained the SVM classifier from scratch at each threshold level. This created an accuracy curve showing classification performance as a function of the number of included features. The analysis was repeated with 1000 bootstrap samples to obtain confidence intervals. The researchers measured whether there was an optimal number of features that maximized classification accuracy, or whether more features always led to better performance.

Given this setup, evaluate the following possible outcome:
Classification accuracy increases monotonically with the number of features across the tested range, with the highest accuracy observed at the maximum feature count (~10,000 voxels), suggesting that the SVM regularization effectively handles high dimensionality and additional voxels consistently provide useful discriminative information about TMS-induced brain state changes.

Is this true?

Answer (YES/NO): NO